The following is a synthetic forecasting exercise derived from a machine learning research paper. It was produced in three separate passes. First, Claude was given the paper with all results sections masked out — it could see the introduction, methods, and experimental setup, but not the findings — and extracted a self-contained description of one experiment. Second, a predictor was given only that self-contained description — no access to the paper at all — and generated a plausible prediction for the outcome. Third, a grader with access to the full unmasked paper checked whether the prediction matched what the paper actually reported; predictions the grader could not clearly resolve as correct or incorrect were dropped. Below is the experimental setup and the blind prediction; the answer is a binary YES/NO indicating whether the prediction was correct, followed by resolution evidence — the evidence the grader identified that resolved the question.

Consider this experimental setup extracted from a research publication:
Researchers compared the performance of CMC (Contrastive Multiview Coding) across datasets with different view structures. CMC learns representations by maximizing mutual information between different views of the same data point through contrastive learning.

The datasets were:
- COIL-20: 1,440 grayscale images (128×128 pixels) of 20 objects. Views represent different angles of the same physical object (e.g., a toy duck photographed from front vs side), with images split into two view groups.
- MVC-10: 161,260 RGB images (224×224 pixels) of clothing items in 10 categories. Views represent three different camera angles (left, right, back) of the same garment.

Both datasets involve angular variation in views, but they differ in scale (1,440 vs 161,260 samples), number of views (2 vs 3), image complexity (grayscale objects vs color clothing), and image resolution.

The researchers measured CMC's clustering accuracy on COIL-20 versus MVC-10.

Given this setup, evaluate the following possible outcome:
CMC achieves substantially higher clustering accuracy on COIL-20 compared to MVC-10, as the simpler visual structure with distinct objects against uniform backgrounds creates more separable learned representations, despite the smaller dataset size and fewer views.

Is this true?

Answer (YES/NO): YES